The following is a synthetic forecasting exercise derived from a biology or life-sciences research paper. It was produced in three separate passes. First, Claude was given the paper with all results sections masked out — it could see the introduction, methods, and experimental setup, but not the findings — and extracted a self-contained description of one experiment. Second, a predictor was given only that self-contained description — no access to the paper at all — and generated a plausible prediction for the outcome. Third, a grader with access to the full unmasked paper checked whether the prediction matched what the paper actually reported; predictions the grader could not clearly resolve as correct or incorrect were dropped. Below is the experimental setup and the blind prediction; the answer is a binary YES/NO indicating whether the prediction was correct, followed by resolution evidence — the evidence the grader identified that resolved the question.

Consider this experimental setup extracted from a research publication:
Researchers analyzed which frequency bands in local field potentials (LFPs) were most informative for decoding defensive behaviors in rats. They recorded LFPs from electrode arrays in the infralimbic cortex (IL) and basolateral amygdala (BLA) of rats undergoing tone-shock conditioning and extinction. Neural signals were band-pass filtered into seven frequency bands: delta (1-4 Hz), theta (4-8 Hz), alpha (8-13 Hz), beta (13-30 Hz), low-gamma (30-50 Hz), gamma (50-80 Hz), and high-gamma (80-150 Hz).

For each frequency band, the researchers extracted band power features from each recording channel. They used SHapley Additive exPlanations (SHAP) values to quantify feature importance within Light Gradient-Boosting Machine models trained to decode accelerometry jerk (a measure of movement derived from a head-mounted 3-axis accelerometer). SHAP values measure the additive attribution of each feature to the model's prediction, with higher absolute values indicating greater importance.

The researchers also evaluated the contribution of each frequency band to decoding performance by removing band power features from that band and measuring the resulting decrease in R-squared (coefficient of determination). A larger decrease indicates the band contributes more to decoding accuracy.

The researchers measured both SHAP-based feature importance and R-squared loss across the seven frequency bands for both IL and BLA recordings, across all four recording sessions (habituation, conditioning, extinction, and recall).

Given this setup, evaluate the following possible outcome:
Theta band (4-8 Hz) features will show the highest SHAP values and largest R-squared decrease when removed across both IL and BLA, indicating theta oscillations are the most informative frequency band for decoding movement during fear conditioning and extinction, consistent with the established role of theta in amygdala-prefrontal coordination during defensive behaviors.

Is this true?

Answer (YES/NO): NO